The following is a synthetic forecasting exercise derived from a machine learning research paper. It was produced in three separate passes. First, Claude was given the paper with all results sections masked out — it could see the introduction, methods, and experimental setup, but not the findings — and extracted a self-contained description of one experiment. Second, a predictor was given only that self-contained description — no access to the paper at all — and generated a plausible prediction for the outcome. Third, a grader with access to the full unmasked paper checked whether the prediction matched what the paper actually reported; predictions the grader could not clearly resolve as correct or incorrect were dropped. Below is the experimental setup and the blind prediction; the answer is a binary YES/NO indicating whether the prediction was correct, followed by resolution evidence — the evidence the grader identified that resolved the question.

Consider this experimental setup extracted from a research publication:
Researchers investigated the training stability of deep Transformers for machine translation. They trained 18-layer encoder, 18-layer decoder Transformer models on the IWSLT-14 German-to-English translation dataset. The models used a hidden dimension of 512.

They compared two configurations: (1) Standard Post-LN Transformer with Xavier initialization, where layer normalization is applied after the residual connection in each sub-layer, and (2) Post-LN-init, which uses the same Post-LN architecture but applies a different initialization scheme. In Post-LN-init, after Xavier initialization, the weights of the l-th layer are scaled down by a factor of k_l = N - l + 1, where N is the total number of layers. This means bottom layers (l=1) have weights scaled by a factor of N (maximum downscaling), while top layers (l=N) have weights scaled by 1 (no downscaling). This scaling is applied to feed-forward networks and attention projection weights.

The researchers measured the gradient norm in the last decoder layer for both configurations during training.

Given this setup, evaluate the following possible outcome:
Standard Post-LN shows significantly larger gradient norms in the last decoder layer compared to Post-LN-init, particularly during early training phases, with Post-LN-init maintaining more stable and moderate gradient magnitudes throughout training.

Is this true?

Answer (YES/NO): NO